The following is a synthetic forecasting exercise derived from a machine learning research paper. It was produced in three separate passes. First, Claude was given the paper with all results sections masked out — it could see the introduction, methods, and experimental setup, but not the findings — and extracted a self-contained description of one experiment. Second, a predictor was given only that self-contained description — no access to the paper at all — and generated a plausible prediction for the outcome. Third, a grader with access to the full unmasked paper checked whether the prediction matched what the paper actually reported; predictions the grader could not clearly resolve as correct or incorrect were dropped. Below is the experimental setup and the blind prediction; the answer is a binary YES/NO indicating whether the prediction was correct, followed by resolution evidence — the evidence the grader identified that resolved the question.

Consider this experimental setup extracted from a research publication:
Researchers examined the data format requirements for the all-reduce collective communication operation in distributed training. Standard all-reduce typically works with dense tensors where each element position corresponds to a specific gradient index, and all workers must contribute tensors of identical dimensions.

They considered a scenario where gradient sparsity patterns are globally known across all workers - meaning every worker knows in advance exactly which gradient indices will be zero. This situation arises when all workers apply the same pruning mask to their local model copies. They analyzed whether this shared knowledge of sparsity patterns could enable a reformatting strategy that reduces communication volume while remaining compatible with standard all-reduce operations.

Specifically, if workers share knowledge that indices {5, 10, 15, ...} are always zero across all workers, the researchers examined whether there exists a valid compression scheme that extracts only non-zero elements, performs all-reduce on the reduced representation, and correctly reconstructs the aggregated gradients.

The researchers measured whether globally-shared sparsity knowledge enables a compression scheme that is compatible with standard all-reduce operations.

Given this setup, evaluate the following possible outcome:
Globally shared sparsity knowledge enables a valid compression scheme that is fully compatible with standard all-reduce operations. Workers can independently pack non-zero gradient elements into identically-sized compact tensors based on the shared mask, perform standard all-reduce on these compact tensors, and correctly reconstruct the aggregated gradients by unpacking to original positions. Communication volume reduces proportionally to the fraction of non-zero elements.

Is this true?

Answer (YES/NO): YES